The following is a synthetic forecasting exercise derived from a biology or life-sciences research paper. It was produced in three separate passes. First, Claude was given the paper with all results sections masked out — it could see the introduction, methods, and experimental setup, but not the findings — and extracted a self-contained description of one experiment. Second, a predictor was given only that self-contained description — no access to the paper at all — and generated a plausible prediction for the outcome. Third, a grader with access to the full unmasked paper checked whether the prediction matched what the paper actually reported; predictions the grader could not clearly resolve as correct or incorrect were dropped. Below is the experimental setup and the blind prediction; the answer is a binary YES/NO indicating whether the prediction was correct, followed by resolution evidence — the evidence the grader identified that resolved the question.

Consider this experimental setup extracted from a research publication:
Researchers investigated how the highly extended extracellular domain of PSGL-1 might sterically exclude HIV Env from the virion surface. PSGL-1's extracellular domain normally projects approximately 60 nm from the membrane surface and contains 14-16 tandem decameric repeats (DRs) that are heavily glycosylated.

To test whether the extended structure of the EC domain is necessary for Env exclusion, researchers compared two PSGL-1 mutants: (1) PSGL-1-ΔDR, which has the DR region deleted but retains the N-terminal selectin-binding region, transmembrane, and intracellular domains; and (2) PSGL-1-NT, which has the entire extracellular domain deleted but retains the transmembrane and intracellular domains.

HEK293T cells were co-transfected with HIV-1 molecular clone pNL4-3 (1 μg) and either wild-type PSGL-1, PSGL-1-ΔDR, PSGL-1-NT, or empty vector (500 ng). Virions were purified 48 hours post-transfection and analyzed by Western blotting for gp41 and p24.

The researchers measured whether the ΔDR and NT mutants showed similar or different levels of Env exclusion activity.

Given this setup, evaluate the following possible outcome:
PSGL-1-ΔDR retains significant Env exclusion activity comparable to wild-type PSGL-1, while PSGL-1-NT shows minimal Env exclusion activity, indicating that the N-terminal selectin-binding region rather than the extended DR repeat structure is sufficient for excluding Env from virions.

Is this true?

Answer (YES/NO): NO